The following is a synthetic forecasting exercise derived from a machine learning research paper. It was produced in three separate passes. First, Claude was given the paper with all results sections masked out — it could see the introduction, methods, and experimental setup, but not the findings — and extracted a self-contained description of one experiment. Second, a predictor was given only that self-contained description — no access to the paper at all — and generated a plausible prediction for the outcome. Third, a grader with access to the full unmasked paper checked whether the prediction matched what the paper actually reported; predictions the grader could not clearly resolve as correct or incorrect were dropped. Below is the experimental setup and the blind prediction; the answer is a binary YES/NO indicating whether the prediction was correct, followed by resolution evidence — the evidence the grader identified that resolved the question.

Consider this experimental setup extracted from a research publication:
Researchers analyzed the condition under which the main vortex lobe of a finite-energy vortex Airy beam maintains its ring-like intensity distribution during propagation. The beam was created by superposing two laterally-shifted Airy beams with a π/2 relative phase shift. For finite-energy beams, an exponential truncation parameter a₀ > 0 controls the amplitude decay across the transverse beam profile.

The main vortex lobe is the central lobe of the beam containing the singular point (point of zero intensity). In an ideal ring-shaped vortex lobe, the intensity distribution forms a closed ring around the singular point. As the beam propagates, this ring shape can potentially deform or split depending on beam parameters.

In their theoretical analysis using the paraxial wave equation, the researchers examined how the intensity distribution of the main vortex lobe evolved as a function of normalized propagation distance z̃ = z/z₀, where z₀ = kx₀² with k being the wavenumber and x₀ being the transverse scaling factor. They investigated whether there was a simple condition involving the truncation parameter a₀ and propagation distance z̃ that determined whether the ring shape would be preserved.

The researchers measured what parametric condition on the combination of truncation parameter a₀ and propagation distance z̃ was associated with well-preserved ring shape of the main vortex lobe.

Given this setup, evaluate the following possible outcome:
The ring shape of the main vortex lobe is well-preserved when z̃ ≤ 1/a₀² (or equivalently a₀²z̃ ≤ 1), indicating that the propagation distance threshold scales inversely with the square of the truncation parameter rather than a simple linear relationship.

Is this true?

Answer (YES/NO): NO